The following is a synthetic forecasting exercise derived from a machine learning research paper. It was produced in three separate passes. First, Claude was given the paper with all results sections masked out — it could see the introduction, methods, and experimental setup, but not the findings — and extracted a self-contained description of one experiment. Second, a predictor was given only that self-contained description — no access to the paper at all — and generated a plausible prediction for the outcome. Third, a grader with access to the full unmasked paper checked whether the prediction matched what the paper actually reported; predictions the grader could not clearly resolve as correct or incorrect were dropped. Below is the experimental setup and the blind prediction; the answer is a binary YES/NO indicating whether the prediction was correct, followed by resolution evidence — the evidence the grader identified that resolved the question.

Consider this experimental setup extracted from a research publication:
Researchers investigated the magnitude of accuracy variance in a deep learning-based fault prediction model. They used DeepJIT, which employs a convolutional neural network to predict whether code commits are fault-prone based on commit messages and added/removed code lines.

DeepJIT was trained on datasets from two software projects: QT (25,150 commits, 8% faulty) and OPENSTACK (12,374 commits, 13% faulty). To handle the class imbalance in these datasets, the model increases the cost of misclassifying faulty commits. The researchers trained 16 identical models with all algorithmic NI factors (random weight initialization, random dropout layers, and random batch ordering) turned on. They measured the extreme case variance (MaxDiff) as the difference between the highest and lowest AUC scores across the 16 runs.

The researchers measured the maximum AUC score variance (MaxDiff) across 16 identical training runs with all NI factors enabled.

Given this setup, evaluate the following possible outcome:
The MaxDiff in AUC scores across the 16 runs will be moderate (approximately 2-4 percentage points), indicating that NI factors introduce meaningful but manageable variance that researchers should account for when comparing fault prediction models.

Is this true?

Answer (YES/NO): NO